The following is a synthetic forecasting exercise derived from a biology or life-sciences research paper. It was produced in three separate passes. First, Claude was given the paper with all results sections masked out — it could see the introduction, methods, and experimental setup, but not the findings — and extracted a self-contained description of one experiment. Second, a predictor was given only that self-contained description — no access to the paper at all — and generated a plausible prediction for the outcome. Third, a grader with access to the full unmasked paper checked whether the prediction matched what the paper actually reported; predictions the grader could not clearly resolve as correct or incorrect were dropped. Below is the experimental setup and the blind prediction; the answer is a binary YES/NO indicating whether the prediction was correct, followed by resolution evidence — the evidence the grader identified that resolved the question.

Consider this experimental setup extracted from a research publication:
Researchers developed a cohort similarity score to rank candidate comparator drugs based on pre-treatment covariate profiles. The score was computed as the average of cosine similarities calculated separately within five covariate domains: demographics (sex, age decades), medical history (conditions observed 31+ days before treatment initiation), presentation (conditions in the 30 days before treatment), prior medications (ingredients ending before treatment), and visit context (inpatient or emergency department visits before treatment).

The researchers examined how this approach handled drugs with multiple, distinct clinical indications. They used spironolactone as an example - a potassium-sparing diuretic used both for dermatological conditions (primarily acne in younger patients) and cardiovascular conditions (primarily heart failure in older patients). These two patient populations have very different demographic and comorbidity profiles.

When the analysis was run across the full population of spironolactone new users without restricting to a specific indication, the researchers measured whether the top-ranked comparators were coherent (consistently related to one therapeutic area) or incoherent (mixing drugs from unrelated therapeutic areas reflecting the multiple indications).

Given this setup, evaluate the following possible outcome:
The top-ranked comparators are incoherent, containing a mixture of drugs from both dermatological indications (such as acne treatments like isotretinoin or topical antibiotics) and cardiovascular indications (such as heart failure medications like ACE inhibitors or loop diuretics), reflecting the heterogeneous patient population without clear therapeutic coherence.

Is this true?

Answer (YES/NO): YES